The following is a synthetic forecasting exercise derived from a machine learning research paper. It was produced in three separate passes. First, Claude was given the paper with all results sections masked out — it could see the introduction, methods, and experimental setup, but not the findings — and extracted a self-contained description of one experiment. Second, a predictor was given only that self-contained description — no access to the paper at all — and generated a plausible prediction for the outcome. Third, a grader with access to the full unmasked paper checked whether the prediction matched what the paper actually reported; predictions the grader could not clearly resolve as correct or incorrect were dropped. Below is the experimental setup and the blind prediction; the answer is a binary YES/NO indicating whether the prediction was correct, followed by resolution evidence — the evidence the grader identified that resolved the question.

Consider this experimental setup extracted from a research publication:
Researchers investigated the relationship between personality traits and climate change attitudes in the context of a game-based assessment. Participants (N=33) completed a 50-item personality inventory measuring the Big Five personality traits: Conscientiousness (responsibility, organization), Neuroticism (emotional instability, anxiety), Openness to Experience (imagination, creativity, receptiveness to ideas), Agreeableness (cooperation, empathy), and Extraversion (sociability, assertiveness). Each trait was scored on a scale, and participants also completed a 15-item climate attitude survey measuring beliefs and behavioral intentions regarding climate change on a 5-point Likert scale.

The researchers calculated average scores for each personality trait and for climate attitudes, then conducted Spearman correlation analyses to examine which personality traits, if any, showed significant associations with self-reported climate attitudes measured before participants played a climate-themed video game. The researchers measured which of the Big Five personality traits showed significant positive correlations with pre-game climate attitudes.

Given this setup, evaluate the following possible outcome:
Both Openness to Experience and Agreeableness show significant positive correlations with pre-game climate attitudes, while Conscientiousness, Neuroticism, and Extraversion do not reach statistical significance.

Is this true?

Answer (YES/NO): YES